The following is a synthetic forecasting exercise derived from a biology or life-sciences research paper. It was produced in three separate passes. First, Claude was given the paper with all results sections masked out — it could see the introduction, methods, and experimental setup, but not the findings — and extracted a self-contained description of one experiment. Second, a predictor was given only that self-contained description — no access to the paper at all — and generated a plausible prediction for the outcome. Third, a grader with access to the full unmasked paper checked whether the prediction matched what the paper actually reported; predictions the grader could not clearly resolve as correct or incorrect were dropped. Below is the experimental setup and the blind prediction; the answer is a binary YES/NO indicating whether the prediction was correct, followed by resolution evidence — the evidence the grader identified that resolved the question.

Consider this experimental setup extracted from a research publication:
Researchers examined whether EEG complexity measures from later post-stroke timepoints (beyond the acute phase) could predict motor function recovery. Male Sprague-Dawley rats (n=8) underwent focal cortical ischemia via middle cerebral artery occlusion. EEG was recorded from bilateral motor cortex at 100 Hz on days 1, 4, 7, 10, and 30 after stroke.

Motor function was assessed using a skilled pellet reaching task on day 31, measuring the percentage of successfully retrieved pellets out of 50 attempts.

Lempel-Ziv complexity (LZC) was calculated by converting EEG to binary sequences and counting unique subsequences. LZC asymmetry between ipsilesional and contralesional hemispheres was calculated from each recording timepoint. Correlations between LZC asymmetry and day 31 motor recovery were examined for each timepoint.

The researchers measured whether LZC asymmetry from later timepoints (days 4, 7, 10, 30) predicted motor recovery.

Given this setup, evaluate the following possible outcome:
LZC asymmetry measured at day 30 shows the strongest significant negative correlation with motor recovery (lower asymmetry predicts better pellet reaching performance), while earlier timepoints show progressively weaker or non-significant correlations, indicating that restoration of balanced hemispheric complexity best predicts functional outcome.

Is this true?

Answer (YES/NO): NO